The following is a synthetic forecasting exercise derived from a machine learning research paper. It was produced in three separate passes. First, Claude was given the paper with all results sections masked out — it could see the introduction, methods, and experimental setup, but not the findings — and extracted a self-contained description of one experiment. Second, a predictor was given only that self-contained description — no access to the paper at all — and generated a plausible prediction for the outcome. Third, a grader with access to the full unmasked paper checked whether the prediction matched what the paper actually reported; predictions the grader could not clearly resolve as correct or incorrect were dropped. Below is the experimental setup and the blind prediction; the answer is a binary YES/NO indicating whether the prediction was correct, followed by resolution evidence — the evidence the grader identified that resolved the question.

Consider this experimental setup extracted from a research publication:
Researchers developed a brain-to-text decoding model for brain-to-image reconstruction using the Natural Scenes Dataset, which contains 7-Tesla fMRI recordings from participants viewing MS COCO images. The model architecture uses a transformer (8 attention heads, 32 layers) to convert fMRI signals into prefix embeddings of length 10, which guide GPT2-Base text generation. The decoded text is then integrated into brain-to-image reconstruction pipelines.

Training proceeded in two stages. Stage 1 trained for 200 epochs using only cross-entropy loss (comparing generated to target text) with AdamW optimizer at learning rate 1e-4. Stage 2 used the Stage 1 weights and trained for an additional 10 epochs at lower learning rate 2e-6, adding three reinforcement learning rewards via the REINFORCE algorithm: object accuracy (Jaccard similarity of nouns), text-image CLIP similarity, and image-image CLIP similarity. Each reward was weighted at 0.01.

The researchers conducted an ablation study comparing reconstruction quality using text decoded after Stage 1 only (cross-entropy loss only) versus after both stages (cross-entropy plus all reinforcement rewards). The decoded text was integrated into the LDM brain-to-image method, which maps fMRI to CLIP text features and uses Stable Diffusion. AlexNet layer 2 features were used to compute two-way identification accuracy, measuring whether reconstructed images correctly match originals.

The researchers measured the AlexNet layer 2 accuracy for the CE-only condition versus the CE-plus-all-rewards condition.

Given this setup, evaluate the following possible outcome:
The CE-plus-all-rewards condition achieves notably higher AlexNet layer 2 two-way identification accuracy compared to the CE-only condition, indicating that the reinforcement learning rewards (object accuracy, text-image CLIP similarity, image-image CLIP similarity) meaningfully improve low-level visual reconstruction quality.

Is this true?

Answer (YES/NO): NO